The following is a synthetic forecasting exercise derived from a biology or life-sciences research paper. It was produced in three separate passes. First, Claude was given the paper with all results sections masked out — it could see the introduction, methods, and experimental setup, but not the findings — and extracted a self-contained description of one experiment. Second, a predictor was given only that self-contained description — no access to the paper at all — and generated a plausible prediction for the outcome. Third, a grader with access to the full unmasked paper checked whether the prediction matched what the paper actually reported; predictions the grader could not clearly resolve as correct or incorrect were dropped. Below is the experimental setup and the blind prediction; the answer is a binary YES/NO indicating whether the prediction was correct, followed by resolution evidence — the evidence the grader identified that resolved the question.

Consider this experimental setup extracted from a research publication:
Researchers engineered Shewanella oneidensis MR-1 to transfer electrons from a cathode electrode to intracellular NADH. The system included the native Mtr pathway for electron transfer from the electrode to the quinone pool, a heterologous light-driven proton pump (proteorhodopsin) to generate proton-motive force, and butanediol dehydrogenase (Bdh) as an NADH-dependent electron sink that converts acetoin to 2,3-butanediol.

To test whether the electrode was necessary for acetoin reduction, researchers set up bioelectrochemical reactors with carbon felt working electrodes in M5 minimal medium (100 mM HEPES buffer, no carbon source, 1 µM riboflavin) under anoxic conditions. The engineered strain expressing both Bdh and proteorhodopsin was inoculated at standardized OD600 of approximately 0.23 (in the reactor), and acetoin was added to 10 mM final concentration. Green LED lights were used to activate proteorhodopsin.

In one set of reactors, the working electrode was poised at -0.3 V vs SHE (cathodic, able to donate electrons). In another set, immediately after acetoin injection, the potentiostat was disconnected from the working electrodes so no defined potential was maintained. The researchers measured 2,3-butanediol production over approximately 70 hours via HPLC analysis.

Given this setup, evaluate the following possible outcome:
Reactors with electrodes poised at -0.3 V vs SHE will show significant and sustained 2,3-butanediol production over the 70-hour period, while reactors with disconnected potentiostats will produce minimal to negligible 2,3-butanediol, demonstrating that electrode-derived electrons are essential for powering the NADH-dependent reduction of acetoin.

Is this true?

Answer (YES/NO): NO